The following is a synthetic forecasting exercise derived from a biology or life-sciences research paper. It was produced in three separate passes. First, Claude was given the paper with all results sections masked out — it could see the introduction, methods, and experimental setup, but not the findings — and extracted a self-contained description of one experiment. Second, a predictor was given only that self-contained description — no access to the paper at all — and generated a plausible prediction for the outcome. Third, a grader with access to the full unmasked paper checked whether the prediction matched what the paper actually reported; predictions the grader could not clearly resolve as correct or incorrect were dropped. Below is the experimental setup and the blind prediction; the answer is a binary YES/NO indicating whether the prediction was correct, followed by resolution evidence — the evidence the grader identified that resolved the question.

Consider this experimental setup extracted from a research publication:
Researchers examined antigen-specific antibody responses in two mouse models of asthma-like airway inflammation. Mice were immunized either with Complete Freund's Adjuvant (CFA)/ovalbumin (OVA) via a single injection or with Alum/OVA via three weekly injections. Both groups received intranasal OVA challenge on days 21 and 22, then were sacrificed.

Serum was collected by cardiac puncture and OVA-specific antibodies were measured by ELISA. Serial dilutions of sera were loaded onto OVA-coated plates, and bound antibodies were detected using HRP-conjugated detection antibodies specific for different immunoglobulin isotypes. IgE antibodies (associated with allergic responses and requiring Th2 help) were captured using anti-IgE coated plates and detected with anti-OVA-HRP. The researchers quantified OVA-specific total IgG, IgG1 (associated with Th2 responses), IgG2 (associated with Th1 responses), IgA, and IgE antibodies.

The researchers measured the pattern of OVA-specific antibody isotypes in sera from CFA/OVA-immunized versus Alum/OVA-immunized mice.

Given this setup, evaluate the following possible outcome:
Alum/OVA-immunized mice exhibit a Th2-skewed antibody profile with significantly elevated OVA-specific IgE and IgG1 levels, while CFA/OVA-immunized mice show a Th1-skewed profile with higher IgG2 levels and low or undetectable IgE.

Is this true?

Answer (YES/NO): NO